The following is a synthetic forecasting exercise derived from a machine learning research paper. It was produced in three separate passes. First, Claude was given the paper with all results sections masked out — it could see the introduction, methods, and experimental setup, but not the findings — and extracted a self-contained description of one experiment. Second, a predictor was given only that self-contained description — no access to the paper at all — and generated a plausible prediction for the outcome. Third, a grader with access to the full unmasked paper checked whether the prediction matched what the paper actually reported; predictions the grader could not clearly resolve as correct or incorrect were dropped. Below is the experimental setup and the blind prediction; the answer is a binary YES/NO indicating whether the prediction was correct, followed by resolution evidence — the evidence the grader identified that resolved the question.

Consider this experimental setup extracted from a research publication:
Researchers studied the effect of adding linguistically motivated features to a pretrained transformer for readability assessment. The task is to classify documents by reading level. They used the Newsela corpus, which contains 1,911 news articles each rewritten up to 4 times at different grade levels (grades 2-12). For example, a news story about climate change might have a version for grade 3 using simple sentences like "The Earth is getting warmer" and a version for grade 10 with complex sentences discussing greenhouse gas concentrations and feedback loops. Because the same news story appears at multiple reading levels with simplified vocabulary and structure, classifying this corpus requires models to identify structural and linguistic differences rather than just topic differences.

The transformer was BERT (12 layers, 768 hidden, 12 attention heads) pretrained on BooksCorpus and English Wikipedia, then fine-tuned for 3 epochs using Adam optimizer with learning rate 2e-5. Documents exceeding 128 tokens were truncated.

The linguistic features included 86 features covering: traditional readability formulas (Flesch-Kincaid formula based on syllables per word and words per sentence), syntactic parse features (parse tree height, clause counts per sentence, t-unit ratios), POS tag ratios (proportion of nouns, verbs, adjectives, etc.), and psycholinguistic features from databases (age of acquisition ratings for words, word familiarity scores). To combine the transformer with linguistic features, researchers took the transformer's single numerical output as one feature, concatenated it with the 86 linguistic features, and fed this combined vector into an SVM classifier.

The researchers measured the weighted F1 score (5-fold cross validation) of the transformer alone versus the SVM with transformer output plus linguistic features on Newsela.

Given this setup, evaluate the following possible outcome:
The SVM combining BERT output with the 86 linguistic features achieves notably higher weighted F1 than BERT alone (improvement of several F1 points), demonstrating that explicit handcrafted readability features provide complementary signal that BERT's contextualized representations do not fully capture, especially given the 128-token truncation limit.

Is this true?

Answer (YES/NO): YES